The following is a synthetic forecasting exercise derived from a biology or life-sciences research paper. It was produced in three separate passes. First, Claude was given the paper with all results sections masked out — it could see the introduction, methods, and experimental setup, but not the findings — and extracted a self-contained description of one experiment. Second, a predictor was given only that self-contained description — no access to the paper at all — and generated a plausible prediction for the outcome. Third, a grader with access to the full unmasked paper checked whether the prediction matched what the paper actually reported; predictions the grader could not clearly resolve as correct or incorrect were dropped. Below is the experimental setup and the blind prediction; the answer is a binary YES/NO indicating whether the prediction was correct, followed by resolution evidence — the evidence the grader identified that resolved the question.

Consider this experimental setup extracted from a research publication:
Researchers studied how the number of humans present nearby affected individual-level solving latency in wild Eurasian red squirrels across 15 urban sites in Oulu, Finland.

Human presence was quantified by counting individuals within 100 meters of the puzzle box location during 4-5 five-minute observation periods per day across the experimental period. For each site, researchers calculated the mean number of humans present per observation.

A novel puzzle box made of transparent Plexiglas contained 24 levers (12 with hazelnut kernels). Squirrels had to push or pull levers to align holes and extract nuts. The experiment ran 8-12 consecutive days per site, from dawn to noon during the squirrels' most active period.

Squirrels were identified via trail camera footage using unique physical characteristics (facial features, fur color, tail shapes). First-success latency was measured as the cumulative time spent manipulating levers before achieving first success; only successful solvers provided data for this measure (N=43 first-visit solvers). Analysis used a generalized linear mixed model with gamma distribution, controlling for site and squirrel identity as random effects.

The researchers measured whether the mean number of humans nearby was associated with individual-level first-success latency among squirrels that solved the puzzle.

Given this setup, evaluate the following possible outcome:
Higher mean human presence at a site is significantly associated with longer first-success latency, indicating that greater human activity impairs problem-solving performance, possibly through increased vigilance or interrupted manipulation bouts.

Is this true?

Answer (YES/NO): NO